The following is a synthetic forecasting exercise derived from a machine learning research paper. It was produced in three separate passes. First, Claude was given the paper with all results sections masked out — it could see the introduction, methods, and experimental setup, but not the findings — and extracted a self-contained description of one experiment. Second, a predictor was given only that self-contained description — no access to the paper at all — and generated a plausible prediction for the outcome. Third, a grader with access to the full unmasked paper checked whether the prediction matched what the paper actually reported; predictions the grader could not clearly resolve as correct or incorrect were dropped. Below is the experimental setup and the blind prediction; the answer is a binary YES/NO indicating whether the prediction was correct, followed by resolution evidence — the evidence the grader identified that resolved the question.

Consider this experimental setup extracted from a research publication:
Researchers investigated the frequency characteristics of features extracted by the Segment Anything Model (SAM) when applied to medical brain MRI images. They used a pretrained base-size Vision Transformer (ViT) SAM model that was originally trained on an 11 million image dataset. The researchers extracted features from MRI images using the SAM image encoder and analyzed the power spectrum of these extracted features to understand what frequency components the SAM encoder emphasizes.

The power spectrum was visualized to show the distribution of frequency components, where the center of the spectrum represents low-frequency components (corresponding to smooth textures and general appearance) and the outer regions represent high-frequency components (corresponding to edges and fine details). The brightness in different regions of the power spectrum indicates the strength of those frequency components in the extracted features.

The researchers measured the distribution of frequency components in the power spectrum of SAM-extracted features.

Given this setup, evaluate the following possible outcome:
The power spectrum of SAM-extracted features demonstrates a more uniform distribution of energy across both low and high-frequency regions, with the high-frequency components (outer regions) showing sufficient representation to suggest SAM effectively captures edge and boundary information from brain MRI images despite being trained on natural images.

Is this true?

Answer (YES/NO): NO